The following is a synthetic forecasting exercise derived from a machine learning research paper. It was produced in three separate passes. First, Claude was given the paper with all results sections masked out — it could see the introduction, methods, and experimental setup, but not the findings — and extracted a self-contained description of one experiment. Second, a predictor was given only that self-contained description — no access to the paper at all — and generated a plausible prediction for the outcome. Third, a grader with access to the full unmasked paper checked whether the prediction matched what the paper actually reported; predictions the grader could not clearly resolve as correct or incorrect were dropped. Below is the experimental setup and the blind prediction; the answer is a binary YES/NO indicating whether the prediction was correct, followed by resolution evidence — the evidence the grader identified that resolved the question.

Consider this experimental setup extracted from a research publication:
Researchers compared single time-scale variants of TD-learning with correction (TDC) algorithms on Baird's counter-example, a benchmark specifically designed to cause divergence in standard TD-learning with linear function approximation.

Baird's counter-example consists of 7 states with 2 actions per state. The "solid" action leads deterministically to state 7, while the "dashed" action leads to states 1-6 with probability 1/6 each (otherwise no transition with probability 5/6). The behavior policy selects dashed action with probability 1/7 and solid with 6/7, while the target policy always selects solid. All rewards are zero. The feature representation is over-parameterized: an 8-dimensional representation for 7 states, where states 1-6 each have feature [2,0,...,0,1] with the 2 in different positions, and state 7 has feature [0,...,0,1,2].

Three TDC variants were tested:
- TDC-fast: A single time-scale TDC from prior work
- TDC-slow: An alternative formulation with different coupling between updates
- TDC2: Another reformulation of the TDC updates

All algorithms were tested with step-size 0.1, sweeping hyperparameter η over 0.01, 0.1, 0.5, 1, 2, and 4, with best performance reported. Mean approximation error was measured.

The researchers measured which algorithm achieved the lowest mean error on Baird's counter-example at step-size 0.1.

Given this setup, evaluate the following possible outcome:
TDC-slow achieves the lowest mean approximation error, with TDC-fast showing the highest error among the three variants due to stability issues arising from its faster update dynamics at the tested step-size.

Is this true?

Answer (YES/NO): YES